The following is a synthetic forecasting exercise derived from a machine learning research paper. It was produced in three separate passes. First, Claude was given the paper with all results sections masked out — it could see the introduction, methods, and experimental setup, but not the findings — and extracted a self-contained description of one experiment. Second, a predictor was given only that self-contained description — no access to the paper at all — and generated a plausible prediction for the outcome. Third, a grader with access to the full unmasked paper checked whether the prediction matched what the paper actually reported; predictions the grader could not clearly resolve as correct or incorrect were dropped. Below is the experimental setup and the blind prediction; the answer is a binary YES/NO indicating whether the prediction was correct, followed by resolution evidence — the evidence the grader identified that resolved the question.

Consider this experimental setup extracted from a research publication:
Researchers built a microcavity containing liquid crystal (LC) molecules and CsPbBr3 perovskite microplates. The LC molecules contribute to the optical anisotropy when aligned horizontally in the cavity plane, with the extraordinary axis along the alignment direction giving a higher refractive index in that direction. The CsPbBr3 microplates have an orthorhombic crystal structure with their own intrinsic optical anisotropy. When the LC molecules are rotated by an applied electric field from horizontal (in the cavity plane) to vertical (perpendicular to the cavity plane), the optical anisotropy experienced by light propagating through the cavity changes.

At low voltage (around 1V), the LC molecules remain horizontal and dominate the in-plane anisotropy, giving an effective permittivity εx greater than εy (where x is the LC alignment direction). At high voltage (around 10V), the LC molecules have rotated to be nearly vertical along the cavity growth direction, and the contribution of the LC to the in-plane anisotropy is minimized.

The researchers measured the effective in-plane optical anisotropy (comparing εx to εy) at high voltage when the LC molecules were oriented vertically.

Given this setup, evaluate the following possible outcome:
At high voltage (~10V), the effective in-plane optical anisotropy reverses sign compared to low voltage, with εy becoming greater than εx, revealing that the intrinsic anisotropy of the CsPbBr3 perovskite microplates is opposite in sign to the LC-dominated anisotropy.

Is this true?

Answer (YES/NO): YES